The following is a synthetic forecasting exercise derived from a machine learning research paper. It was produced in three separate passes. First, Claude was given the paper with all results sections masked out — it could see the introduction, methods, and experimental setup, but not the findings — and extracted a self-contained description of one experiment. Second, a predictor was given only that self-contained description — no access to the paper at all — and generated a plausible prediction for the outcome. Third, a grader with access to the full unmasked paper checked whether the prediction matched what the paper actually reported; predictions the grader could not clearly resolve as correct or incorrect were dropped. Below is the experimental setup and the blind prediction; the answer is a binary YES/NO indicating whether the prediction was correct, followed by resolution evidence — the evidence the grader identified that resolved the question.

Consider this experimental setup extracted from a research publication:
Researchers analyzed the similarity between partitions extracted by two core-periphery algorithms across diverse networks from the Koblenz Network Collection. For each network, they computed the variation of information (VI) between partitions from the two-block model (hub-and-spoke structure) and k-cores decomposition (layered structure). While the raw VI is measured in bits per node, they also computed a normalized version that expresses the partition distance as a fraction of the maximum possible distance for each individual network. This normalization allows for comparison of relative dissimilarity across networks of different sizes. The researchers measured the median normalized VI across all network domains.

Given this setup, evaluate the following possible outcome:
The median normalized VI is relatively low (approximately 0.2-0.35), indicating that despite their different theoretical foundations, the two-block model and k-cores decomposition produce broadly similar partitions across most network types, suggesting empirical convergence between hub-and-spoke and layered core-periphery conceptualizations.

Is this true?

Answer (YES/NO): NO